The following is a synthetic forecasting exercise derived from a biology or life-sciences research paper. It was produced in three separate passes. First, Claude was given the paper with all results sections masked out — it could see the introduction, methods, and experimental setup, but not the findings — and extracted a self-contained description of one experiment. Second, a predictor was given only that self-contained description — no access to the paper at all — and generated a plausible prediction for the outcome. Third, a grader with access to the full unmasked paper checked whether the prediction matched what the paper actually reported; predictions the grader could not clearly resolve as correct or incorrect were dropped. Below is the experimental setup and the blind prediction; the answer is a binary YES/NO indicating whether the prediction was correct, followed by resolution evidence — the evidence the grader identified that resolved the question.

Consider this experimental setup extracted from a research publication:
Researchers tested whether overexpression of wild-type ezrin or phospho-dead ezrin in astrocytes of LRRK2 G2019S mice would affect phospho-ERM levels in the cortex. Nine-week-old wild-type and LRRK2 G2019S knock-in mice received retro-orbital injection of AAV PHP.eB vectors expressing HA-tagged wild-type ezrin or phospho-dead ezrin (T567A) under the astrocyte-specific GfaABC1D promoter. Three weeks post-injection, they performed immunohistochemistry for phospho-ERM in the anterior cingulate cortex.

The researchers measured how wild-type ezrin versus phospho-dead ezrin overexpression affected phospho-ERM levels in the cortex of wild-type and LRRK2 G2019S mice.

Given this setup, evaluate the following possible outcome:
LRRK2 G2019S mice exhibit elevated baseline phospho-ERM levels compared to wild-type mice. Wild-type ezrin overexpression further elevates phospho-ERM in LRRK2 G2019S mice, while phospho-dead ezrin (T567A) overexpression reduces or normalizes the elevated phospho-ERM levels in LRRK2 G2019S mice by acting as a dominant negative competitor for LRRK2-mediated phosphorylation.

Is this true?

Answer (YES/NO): YES